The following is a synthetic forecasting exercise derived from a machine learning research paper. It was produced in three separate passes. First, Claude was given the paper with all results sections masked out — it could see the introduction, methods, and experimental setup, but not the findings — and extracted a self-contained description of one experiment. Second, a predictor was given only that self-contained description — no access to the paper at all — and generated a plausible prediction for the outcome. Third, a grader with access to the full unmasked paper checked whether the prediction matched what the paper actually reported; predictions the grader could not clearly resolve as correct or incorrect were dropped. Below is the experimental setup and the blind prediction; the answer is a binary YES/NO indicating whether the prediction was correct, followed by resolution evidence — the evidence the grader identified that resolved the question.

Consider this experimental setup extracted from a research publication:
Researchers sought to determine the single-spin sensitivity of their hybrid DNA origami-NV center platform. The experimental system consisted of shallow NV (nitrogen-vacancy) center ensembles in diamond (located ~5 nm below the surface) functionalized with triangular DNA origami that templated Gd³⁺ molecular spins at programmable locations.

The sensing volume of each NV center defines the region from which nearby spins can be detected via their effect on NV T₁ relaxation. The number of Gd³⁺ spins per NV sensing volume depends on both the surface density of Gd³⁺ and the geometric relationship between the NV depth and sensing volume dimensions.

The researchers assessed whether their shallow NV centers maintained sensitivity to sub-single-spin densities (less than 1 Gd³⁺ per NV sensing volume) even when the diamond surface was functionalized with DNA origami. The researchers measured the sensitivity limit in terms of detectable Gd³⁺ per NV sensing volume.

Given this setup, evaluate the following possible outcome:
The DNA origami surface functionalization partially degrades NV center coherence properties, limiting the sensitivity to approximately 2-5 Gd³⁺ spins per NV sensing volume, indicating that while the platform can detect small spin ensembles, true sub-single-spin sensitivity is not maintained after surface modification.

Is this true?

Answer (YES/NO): NO